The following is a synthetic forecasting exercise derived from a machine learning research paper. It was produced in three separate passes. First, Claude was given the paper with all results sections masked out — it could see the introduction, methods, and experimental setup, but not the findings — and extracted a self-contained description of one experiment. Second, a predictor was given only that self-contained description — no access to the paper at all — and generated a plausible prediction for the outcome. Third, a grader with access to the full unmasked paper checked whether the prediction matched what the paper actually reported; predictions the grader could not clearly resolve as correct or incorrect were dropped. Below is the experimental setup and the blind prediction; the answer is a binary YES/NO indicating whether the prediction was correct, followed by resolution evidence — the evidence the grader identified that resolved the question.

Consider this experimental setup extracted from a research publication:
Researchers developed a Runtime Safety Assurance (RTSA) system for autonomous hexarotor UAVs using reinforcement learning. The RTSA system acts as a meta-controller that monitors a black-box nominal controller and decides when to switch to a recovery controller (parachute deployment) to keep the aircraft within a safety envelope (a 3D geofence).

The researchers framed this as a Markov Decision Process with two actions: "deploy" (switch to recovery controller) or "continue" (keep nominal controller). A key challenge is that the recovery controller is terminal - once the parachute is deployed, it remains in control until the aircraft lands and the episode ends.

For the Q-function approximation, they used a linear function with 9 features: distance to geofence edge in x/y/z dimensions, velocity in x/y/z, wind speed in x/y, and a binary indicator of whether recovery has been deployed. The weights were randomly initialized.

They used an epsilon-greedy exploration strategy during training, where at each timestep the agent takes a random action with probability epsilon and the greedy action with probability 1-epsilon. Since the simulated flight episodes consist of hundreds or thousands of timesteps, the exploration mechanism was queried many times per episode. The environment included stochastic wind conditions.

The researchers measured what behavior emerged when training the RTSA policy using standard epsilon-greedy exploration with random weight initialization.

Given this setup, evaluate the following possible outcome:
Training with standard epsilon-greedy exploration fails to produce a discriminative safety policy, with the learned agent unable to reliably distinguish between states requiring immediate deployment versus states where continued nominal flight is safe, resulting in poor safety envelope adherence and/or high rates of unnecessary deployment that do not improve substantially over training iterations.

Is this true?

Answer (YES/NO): NO